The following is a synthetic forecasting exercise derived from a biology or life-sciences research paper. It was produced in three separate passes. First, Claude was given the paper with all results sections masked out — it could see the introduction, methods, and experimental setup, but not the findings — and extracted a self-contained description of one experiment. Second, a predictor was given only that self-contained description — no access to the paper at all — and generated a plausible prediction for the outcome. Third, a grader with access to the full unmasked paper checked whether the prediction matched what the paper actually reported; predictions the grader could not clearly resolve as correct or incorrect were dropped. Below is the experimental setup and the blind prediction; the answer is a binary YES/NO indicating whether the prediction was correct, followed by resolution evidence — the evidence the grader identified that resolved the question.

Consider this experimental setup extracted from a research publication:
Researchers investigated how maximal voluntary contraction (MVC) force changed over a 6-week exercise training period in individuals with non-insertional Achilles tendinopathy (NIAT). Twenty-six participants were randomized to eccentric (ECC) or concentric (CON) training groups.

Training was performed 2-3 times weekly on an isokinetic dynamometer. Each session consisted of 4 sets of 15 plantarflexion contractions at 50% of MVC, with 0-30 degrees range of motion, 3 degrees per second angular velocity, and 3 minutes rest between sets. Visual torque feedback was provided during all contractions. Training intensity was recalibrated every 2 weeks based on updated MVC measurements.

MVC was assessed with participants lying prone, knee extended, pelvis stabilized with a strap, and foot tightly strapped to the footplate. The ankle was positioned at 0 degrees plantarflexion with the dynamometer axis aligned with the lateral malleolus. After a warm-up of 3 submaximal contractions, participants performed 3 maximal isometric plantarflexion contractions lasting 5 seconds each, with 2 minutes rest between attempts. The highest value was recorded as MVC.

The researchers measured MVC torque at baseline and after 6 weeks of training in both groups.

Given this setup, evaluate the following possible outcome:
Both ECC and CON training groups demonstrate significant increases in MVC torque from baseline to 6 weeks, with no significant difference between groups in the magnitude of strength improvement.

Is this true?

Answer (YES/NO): YES